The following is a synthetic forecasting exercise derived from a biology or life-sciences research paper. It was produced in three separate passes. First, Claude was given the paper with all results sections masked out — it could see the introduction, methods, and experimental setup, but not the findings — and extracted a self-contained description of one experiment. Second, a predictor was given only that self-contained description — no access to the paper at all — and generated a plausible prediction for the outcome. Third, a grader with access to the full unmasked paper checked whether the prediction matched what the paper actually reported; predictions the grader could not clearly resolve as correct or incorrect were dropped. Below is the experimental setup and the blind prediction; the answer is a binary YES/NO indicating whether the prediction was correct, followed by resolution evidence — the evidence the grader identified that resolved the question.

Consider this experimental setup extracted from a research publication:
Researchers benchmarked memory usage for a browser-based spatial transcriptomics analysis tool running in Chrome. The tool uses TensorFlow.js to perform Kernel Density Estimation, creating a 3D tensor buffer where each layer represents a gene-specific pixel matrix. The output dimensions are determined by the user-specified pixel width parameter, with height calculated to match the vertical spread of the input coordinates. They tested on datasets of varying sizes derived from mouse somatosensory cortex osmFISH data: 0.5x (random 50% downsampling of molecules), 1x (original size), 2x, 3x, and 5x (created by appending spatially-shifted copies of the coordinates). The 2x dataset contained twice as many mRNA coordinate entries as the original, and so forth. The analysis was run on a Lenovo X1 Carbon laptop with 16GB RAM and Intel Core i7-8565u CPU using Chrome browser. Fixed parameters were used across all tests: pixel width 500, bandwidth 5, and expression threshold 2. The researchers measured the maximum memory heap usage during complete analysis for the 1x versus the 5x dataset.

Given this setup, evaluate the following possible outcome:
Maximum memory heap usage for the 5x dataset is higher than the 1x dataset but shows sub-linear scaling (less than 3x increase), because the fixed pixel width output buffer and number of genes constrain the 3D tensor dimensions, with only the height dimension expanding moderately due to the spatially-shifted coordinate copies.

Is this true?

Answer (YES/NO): NO